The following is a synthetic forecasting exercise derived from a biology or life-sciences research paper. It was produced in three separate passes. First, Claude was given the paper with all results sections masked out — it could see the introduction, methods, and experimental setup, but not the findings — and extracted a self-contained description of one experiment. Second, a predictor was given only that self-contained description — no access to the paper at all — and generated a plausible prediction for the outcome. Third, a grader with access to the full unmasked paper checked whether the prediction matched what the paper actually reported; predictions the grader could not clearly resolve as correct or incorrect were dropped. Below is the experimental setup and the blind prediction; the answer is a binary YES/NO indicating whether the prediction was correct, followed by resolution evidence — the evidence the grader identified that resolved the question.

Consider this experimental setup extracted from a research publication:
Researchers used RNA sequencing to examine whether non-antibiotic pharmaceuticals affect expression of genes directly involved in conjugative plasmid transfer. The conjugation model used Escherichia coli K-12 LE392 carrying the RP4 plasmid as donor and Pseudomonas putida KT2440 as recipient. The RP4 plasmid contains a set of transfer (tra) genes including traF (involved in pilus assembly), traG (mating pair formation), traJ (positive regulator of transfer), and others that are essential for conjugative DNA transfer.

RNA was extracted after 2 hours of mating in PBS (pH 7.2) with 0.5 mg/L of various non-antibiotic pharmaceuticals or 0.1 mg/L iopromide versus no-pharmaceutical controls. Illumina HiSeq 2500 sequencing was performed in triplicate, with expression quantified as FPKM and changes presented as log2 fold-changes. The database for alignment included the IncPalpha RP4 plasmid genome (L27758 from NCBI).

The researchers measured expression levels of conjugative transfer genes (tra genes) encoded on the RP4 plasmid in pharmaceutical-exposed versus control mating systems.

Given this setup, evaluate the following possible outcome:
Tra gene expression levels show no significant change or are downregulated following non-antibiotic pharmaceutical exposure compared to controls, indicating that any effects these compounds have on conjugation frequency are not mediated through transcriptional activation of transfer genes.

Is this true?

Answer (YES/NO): NO